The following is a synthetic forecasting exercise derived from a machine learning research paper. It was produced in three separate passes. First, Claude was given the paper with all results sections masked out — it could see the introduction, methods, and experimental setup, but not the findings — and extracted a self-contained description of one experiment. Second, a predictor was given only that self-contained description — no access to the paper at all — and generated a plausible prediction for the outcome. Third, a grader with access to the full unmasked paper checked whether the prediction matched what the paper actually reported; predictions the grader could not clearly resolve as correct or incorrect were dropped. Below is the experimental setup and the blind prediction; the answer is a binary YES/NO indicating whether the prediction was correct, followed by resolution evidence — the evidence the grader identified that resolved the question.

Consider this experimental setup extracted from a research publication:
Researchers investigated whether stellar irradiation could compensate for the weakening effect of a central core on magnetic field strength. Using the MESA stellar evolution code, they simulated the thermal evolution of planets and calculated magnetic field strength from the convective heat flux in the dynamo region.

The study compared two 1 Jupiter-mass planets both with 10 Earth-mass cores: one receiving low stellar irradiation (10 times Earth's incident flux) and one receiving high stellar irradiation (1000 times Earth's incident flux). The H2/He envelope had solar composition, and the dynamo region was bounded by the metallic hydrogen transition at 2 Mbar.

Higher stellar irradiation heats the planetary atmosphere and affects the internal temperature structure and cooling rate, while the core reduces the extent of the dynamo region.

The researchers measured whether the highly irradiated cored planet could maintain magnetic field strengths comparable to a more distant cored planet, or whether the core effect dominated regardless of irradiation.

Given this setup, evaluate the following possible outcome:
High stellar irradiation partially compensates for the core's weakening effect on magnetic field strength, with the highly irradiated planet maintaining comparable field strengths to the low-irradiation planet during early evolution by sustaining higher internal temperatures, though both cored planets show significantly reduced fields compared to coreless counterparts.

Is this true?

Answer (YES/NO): NO